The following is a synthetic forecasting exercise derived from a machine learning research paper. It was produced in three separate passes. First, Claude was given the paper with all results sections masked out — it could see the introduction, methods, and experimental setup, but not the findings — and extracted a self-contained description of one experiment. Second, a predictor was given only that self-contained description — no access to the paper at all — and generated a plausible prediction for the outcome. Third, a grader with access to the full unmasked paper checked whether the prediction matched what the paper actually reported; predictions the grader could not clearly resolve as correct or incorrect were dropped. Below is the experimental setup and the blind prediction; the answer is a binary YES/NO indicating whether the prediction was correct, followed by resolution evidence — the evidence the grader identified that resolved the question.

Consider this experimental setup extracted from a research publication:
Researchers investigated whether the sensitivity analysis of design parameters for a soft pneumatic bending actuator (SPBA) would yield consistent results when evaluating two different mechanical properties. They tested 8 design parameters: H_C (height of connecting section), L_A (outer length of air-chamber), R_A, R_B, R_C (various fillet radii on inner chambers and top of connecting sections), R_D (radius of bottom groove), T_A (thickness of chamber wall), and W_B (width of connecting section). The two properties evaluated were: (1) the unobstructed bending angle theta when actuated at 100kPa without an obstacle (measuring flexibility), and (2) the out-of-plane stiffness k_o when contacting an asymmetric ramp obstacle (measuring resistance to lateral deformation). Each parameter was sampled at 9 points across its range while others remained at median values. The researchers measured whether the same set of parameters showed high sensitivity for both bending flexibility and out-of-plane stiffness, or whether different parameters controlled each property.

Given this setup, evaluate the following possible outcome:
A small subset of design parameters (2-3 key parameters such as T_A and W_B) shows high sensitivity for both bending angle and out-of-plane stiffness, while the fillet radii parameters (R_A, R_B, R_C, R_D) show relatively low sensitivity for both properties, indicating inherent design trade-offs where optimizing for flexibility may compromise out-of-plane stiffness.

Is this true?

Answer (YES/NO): NO